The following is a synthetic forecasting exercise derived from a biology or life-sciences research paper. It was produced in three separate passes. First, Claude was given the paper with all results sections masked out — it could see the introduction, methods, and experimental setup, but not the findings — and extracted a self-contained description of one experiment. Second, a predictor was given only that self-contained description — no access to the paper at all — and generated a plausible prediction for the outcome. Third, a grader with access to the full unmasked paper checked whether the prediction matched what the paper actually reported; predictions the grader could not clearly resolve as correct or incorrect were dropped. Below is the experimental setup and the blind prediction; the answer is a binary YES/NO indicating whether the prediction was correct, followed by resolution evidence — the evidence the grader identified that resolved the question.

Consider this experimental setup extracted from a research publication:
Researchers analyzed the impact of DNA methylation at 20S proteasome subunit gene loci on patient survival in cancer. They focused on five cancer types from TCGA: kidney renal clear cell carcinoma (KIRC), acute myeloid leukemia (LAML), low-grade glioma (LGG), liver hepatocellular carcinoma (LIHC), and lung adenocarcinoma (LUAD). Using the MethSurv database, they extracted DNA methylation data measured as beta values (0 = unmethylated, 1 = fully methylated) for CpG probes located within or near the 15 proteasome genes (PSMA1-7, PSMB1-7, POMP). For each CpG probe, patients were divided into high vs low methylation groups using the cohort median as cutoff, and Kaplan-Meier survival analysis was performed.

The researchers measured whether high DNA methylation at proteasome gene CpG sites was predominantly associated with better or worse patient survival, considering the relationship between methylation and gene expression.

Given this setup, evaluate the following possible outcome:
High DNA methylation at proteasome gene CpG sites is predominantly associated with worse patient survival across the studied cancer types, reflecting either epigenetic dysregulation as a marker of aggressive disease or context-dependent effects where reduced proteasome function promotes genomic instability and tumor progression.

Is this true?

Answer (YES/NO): NO